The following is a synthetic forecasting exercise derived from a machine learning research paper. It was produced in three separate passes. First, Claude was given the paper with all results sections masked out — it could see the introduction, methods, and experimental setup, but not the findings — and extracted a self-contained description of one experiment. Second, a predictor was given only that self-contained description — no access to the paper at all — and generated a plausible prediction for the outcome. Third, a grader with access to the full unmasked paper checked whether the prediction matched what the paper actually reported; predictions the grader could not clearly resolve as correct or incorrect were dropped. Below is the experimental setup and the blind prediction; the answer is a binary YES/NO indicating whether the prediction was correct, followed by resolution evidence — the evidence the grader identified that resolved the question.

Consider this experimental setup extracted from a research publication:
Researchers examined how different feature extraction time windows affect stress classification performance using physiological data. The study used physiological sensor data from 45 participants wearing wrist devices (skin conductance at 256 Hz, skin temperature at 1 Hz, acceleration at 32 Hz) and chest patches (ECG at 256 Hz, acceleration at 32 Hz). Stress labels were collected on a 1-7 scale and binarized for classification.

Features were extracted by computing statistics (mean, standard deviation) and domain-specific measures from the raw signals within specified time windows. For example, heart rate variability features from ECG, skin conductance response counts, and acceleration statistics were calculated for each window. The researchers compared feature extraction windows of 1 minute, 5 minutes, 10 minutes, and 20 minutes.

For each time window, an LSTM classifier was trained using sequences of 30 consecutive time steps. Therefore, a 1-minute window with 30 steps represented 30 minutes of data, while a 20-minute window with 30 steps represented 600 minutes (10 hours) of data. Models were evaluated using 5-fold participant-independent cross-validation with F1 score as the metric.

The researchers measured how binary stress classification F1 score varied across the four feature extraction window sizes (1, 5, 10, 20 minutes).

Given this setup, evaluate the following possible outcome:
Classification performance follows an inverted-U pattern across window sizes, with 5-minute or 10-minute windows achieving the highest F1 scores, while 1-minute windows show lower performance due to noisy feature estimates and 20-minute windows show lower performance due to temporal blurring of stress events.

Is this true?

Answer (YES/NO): YES